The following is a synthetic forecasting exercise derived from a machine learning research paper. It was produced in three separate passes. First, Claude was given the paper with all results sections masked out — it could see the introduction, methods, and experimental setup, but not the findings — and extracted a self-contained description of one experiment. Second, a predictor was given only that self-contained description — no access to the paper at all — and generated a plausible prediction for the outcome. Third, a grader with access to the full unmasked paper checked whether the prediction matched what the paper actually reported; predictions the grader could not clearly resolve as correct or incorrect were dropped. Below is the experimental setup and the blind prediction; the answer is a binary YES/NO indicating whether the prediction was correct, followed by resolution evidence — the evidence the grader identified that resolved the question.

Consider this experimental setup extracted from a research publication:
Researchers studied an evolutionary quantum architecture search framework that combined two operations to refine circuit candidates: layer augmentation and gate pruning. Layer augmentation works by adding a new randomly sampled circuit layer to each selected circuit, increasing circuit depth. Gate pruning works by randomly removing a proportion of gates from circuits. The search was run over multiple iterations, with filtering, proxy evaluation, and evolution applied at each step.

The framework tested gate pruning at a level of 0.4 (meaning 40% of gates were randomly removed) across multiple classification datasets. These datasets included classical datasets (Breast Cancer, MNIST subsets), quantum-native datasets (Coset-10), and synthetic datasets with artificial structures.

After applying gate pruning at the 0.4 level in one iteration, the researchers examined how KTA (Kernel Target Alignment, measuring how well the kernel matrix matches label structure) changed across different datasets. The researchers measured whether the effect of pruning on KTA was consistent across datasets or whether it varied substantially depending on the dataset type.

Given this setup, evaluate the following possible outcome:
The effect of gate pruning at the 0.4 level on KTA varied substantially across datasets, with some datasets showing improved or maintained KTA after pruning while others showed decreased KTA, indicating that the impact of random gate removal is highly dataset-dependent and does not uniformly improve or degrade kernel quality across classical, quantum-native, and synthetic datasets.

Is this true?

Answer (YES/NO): NO